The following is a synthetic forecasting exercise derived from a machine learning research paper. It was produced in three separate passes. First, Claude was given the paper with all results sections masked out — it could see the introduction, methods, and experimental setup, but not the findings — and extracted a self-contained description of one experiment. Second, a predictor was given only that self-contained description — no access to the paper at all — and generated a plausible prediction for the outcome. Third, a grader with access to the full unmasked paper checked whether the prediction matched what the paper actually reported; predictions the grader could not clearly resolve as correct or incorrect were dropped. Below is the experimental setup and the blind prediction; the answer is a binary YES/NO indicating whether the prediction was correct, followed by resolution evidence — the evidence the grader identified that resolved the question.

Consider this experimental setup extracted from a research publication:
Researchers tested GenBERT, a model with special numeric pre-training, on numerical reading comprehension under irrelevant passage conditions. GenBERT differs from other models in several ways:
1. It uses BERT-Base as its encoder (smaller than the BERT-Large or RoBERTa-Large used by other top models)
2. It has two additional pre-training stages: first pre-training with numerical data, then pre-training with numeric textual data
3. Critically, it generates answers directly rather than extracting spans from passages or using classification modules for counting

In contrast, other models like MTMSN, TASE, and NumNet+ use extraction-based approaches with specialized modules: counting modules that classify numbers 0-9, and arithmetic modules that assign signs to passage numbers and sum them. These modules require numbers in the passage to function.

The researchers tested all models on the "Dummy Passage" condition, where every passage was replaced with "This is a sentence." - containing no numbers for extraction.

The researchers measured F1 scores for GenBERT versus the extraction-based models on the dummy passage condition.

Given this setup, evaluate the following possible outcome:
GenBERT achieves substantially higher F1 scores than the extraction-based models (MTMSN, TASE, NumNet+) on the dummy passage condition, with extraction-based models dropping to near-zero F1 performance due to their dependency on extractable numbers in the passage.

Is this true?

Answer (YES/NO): NO